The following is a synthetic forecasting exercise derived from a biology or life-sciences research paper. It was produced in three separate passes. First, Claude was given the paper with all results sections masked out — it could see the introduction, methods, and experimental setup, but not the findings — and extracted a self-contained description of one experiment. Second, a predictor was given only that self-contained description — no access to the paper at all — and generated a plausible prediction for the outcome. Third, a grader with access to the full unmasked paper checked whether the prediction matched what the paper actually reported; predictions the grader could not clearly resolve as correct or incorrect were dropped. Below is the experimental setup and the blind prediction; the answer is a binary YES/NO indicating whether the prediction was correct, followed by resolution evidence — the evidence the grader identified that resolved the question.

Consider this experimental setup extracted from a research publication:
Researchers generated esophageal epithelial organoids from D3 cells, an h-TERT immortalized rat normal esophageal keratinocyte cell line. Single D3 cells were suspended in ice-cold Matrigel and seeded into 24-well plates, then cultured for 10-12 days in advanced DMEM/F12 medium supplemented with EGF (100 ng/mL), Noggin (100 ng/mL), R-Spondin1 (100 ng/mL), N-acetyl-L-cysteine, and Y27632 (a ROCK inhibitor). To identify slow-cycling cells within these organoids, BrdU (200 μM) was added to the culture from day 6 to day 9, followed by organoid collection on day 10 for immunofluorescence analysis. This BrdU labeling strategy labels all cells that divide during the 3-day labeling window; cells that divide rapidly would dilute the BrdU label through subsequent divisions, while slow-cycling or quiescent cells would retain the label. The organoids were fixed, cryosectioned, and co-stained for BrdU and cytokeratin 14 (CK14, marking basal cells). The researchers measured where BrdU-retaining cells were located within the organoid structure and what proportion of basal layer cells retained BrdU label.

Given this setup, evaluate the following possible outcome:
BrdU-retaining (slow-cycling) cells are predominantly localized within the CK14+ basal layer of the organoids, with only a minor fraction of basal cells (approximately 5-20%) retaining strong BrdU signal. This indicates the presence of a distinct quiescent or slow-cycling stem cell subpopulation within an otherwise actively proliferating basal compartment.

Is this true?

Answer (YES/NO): NO